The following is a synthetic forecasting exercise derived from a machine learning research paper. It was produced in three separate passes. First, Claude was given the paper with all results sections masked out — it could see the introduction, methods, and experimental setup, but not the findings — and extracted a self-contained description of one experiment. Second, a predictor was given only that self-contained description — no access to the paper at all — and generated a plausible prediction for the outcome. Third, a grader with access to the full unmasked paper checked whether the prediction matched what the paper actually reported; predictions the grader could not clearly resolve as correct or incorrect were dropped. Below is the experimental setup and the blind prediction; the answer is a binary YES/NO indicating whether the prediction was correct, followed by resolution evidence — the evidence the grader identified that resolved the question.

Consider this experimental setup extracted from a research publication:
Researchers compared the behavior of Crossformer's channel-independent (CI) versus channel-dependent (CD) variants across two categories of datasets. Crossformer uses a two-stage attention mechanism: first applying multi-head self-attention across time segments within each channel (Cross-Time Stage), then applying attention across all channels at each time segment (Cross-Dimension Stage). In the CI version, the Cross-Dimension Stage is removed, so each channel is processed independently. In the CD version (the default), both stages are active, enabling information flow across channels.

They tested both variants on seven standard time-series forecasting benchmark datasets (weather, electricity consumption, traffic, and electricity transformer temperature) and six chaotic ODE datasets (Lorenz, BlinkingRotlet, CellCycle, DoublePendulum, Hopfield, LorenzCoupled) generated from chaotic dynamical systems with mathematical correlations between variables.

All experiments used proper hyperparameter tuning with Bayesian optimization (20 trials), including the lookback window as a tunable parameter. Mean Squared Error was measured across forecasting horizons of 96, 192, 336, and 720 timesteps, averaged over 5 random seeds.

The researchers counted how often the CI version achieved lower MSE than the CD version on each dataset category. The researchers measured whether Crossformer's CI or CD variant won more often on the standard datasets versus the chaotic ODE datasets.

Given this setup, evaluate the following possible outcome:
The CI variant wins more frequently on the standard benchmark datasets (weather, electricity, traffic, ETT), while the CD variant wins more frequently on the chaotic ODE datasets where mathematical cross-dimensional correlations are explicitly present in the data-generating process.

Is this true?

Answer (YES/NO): YES